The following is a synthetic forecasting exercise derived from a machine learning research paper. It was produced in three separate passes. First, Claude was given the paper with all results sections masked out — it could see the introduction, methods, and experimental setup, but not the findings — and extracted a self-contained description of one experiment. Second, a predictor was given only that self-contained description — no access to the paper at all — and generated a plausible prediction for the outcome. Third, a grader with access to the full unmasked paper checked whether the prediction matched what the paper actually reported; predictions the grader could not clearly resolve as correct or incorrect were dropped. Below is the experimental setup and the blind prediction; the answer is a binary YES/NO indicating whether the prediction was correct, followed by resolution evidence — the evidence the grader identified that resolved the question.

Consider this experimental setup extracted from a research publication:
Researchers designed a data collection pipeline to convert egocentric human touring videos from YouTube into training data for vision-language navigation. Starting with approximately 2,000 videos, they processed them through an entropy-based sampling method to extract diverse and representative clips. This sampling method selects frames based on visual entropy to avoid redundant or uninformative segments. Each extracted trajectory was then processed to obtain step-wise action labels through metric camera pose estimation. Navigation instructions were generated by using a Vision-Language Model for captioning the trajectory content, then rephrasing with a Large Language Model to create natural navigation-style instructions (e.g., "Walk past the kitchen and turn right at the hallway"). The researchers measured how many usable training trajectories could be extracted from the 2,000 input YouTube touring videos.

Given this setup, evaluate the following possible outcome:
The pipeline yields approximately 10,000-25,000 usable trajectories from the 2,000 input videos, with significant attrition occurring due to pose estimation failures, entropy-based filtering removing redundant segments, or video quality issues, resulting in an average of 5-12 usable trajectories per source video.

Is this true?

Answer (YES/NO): YES